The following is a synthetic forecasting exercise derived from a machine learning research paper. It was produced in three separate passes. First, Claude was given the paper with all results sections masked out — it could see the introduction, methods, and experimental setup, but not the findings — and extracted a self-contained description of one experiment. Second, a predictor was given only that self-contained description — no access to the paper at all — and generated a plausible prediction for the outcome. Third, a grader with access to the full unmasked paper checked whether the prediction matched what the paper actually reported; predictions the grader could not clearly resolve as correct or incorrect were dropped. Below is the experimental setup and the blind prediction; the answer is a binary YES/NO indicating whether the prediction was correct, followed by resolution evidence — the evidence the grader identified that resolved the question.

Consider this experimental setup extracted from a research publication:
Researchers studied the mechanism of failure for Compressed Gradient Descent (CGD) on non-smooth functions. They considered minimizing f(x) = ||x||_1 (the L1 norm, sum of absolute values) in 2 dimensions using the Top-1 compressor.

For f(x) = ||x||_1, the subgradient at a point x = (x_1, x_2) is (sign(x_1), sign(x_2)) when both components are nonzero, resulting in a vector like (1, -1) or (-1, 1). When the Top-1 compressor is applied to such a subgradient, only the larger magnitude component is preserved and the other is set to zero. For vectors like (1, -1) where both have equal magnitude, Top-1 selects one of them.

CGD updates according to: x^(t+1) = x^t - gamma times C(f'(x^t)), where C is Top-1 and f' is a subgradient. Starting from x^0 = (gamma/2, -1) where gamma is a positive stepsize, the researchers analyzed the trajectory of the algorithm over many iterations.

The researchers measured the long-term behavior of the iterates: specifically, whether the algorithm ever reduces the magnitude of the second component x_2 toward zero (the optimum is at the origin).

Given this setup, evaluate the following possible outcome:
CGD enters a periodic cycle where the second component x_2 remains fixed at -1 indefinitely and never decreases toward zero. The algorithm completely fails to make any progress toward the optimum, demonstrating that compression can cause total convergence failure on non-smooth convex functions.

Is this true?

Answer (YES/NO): YES